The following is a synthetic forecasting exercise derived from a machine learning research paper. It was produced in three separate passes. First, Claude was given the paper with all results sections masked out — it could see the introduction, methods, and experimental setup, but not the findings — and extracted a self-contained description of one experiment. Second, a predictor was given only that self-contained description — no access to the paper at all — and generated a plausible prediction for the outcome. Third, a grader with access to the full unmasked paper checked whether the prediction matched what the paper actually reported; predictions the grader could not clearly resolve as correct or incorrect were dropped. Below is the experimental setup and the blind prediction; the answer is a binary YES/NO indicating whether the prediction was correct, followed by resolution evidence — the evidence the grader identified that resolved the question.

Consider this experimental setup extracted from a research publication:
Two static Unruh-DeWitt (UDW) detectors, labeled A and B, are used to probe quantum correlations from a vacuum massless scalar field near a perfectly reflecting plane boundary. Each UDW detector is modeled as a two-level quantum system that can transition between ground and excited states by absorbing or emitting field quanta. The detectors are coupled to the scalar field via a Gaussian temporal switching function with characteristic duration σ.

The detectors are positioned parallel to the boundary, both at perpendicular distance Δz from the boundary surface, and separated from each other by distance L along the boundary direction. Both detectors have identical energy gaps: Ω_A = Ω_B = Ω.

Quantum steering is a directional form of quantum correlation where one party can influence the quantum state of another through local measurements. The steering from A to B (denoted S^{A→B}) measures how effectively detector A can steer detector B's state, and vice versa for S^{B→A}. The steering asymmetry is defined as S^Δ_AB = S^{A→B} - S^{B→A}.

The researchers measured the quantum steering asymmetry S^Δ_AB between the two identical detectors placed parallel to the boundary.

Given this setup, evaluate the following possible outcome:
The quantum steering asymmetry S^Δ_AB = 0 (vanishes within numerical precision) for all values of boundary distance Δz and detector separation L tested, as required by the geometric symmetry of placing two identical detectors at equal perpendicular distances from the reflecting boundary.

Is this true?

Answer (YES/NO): YES